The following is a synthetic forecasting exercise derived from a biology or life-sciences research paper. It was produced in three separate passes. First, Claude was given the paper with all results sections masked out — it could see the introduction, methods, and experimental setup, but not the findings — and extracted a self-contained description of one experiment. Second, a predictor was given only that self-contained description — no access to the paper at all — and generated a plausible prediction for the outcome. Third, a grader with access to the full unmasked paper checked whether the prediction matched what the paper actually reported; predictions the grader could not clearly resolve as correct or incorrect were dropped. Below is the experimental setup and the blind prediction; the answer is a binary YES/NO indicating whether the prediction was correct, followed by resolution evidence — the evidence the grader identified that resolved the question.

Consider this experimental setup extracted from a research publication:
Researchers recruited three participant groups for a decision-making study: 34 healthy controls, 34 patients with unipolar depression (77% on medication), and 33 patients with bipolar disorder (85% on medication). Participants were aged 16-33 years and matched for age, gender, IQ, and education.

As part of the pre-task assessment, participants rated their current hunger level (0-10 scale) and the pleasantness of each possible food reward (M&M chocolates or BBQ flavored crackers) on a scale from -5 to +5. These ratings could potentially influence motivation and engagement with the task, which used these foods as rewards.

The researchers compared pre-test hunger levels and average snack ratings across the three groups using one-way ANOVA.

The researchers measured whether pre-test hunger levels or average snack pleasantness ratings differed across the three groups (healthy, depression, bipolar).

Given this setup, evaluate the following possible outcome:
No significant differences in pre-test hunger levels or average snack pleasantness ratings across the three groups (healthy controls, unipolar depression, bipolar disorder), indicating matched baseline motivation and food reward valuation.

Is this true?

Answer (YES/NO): YES